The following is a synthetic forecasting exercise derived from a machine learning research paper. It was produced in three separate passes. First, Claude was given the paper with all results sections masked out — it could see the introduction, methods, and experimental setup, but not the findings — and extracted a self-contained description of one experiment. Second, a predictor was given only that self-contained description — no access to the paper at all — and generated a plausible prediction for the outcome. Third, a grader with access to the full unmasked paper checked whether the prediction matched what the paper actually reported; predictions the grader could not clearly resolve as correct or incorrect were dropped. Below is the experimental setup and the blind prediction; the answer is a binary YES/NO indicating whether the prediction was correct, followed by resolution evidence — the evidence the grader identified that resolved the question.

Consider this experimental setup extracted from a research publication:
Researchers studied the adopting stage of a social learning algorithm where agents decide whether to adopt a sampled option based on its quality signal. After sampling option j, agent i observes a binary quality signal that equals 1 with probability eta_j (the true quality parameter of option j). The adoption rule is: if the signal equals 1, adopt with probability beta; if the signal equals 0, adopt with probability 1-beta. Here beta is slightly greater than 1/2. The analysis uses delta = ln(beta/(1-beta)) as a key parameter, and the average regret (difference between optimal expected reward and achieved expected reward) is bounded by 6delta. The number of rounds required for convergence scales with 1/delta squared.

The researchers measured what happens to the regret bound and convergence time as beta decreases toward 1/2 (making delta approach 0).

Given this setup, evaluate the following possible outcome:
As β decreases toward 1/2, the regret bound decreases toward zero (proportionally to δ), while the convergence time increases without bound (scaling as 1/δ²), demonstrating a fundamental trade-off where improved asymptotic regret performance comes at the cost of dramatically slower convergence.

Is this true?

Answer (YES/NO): YES